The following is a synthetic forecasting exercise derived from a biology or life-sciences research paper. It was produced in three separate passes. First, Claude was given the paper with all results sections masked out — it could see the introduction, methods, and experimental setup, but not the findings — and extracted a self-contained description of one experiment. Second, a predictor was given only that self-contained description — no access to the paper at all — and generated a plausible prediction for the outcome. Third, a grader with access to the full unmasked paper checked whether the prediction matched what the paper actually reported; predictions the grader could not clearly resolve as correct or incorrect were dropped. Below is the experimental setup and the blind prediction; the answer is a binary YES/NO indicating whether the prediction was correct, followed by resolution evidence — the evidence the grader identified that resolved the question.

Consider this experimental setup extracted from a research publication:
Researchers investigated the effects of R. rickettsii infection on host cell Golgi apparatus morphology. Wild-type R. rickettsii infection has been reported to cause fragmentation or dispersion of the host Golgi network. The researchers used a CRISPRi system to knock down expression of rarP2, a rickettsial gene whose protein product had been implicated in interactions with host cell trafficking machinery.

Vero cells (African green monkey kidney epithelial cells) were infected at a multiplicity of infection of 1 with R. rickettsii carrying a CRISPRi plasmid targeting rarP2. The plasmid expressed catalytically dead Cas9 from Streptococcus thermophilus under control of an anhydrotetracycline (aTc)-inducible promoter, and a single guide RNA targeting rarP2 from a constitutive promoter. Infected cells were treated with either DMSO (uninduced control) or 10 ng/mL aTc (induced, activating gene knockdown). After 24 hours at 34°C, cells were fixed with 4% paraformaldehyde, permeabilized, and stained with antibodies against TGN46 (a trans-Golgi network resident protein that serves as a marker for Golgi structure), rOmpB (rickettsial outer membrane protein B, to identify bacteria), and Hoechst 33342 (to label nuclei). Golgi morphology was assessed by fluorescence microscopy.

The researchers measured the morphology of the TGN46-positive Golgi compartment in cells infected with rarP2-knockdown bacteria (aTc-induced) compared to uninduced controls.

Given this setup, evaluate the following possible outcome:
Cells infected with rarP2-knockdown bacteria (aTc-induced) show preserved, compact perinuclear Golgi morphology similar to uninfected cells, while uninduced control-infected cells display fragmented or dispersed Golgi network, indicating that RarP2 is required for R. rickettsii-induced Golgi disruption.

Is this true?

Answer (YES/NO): NO